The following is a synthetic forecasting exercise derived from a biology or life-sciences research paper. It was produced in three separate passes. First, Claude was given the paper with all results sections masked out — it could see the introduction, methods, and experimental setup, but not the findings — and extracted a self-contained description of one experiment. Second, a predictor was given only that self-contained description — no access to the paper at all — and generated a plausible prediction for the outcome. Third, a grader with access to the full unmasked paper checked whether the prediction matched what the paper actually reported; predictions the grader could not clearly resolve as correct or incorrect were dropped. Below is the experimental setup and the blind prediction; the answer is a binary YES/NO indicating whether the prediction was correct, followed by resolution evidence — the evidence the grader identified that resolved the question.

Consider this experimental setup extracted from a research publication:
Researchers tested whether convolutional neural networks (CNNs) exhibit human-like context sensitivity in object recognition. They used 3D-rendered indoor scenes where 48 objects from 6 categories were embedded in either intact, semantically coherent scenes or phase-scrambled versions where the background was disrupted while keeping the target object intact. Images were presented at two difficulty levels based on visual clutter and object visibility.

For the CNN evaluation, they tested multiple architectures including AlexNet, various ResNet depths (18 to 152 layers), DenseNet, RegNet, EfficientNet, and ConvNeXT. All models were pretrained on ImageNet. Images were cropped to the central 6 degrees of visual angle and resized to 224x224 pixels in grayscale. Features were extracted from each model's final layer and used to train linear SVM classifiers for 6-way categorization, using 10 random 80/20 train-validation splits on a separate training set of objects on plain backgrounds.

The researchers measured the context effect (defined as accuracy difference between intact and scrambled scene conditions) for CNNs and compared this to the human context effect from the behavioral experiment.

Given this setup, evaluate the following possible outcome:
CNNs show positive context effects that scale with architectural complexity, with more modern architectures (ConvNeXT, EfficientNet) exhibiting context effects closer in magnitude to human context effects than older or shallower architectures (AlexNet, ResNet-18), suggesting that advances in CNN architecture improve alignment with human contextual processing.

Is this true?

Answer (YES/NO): NO